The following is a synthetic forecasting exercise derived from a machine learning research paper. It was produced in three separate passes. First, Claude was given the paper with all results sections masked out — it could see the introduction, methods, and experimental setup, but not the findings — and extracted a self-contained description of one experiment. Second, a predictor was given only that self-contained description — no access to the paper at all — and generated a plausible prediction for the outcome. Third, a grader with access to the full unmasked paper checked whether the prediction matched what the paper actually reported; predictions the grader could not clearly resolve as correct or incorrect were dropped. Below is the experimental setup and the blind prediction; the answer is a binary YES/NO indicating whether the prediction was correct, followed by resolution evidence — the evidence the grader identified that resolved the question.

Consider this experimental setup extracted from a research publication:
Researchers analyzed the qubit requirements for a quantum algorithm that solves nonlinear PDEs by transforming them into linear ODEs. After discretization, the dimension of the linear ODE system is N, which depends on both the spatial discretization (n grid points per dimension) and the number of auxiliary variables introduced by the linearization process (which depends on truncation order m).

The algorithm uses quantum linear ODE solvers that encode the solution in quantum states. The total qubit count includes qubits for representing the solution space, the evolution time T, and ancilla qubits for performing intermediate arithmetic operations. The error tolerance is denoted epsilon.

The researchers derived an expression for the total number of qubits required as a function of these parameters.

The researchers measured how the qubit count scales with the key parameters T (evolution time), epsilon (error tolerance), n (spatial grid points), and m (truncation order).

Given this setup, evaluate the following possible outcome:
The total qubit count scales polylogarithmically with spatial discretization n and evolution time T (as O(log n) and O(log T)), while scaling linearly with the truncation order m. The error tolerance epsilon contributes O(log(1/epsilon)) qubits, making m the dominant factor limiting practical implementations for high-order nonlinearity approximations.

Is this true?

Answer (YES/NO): YES